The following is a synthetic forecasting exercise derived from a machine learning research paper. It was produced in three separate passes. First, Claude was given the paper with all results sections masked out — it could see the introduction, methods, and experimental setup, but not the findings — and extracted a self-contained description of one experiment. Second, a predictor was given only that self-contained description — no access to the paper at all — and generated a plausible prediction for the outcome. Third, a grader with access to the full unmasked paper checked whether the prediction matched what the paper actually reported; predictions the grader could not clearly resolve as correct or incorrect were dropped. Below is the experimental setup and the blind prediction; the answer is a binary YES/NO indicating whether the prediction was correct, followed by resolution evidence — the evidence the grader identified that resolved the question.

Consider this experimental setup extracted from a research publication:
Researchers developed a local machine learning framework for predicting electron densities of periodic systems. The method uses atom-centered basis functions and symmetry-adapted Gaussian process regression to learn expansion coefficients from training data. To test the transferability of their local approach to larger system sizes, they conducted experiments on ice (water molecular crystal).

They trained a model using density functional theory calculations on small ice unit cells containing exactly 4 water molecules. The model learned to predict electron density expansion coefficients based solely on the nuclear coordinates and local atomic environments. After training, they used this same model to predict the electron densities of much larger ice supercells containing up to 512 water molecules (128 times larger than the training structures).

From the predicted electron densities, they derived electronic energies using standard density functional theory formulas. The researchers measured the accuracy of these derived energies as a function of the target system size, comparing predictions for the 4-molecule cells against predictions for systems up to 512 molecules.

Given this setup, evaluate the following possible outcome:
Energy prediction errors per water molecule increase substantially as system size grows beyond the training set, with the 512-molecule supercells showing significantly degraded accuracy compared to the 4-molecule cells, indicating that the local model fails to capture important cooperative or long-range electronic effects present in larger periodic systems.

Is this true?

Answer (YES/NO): NO